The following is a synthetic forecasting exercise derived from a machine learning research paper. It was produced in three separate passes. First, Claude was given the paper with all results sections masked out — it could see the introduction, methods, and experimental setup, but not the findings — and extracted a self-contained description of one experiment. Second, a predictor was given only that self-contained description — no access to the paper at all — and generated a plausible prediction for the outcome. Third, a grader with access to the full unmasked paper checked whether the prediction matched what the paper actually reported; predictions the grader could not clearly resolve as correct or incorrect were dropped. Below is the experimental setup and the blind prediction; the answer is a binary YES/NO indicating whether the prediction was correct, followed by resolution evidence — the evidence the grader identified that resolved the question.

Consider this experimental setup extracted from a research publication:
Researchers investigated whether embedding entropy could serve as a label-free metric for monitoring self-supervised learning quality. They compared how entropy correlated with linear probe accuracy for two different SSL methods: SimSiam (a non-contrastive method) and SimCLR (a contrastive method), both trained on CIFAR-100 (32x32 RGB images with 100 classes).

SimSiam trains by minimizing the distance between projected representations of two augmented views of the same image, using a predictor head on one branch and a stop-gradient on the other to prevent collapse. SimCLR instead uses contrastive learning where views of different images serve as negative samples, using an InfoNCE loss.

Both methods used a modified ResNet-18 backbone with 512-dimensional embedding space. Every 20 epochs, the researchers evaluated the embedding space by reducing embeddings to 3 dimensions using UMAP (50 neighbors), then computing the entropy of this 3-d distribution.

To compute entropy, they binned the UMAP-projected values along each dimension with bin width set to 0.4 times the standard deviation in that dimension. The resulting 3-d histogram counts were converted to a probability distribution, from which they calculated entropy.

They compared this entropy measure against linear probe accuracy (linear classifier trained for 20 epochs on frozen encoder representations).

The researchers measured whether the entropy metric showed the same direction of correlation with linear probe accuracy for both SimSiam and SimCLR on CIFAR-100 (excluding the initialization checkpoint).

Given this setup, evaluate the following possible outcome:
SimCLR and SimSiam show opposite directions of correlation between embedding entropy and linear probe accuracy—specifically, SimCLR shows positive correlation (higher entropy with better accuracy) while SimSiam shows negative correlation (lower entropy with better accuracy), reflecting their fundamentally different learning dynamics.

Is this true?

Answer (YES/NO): NO